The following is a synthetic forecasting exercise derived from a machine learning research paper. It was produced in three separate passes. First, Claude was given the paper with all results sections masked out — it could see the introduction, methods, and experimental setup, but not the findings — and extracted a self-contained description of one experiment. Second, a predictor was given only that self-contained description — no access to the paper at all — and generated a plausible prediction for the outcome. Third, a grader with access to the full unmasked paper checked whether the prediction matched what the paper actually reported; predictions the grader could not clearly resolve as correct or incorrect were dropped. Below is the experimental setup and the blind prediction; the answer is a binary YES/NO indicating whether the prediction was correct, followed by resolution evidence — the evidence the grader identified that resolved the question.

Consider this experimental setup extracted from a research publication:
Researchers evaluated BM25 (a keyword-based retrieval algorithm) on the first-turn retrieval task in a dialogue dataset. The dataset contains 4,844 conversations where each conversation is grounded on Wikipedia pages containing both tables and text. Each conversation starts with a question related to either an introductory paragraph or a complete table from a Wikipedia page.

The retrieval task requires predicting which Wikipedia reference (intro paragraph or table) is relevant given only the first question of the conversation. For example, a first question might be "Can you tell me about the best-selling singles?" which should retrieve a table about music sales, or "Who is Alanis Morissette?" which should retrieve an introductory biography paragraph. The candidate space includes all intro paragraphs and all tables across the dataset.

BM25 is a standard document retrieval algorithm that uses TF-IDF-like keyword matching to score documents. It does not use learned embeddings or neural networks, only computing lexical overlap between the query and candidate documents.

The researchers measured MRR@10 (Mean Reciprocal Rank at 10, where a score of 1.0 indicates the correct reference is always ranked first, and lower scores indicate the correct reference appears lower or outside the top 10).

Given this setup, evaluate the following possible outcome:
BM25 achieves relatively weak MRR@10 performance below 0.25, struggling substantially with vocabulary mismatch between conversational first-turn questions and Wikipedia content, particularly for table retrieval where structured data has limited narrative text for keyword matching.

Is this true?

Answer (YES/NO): NO